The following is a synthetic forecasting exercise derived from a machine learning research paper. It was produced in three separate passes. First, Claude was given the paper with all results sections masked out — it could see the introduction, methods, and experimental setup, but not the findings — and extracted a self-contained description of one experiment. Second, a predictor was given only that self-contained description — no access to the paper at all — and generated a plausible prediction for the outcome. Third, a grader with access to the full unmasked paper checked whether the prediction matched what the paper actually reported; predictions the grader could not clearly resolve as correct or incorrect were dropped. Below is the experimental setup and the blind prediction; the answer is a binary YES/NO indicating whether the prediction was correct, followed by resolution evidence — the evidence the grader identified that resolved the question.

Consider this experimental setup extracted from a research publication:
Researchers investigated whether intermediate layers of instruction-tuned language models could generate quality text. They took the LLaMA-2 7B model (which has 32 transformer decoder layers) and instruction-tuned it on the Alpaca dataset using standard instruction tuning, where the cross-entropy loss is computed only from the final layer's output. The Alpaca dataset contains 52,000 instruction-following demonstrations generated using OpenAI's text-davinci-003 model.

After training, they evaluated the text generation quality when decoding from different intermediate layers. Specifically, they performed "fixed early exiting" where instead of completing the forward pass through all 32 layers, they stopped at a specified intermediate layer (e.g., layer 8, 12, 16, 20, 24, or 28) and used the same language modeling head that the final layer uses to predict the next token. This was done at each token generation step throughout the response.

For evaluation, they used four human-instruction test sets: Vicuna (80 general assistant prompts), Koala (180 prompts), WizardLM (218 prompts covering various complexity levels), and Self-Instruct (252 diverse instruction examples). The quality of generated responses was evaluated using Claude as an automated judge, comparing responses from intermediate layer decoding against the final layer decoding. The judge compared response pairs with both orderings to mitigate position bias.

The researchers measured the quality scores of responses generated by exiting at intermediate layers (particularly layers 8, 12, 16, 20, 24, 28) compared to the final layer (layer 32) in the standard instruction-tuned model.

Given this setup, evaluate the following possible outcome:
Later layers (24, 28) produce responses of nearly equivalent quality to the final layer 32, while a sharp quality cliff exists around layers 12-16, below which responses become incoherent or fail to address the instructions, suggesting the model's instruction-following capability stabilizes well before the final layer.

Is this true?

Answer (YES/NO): NO